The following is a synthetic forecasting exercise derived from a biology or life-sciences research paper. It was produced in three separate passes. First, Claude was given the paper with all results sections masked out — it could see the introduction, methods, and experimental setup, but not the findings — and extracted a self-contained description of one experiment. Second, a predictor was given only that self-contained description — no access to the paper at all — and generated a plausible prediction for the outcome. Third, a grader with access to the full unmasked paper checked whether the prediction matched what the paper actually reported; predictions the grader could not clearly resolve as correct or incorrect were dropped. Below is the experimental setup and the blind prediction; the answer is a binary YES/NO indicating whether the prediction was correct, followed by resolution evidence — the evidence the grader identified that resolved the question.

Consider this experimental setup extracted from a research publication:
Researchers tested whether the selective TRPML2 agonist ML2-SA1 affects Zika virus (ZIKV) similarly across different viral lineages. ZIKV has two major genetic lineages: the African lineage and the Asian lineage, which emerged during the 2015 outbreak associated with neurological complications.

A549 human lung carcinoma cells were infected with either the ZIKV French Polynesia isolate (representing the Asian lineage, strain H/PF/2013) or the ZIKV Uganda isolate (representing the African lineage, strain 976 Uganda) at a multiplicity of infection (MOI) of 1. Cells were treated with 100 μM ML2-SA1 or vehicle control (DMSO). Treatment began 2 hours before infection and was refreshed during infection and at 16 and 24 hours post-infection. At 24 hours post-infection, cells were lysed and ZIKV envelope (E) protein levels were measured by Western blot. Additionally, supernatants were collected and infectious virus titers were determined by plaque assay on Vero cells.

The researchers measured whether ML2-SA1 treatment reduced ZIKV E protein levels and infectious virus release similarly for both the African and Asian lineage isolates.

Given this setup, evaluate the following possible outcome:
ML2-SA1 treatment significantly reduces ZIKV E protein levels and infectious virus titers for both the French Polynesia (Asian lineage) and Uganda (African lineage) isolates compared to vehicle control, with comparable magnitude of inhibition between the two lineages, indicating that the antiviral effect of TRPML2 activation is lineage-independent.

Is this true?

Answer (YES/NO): YES